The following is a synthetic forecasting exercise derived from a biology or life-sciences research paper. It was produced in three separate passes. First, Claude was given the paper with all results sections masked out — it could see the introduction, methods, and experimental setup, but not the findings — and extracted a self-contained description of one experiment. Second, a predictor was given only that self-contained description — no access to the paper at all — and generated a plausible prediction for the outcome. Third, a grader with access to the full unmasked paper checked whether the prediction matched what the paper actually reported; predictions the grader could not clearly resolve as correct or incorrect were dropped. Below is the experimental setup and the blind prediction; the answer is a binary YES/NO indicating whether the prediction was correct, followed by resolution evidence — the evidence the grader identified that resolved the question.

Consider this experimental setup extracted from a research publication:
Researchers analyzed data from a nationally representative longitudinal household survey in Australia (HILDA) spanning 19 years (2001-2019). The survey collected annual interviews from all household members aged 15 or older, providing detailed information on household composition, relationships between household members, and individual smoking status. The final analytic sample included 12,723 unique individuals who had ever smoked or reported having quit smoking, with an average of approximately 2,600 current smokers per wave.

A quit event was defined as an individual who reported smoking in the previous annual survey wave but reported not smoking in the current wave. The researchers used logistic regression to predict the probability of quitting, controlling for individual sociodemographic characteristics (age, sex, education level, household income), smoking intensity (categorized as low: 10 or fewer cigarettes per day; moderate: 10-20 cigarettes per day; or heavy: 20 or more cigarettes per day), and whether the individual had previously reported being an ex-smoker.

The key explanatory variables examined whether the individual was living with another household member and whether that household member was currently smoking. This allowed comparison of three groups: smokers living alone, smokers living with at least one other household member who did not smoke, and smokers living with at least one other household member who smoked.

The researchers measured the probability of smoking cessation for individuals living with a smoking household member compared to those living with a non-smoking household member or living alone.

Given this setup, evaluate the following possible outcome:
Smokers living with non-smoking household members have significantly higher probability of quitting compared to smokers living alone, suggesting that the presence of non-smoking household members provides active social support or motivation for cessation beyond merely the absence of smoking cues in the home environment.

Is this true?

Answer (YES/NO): YES